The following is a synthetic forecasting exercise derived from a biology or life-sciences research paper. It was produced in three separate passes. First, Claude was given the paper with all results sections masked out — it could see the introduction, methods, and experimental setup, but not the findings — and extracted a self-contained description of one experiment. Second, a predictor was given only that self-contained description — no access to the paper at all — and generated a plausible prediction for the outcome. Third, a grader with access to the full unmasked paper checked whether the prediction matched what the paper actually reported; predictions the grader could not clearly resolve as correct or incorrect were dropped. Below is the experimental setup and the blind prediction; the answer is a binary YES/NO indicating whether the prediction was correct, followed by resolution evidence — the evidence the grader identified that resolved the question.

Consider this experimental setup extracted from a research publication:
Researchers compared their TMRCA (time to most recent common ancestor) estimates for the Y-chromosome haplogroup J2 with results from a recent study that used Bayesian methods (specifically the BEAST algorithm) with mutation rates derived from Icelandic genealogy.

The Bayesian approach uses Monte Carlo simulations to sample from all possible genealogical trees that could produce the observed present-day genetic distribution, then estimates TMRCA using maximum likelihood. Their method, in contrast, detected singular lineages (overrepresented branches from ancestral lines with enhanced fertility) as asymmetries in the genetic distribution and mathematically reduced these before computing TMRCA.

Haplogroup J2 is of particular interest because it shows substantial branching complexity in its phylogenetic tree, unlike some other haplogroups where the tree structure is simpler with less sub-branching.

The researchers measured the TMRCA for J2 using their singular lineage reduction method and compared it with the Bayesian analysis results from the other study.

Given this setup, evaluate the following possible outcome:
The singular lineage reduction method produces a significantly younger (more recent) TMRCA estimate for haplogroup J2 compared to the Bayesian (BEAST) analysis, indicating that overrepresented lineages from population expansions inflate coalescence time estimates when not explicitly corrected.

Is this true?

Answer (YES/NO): YES